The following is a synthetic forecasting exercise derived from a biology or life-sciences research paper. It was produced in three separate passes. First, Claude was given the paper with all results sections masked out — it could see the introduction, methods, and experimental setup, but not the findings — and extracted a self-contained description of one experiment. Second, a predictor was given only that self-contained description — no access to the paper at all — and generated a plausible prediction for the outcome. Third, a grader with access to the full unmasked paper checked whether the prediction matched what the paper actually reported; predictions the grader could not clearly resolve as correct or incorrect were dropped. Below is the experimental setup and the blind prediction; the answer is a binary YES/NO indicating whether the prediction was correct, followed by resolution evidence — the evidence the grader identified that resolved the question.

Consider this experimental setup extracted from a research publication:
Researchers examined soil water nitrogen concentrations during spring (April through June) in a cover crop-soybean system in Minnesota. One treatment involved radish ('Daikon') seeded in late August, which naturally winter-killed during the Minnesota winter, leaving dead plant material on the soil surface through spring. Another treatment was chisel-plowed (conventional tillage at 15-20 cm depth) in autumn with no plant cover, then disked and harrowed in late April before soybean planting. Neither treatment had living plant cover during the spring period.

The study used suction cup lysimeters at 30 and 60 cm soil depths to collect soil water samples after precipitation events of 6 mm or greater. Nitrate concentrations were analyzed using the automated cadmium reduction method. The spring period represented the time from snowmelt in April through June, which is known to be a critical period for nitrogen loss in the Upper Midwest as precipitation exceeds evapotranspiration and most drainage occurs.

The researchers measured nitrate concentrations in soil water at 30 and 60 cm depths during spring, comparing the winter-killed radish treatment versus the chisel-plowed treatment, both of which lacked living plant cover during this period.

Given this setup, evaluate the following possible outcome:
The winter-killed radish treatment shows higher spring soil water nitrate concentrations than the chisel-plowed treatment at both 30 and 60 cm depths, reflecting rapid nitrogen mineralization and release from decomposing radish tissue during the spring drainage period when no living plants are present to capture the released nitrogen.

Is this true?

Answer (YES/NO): NO